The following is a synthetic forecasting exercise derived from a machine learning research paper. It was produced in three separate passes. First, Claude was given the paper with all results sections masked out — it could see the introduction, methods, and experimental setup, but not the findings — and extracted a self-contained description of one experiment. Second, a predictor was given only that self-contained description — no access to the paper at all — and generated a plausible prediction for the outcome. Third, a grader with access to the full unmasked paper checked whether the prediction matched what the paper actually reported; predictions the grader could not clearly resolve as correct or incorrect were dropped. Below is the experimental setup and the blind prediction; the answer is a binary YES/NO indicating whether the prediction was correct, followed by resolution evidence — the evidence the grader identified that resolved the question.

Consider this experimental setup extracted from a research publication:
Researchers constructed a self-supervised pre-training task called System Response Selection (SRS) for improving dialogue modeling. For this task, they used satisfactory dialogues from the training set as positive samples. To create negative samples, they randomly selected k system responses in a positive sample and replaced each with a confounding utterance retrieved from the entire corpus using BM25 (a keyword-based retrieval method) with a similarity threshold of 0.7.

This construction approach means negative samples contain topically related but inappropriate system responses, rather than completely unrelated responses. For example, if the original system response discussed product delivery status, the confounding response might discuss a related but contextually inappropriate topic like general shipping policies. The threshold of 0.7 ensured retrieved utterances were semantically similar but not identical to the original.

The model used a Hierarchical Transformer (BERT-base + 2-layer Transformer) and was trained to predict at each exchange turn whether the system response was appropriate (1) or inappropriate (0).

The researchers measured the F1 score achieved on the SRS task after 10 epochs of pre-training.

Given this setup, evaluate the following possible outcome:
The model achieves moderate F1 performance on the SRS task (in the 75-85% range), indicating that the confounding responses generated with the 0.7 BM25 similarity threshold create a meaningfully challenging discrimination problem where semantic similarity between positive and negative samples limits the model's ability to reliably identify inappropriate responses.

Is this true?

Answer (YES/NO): NO